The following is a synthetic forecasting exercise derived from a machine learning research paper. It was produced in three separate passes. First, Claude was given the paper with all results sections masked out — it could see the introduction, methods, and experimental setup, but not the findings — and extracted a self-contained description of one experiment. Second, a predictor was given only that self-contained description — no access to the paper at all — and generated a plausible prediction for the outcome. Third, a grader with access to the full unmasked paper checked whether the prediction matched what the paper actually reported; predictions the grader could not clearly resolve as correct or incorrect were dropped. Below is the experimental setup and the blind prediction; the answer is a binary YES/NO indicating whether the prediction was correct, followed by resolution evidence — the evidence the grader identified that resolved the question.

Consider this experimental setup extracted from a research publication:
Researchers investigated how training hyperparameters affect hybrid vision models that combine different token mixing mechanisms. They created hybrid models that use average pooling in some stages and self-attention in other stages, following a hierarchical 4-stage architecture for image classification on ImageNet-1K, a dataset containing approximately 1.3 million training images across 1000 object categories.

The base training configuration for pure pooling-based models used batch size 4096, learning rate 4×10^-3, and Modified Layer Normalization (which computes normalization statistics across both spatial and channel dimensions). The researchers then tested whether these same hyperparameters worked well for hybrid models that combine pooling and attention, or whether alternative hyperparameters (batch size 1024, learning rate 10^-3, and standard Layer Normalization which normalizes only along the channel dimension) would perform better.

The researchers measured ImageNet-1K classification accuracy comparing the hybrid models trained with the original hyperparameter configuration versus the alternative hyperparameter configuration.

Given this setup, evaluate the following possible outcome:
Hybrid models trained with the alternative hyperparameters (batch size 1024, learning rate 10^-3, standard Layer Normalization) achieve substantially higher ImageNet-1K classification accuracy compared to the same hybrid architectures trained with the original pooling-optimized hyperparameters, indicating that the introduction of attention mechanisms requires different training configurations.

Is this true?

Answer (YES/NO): YES